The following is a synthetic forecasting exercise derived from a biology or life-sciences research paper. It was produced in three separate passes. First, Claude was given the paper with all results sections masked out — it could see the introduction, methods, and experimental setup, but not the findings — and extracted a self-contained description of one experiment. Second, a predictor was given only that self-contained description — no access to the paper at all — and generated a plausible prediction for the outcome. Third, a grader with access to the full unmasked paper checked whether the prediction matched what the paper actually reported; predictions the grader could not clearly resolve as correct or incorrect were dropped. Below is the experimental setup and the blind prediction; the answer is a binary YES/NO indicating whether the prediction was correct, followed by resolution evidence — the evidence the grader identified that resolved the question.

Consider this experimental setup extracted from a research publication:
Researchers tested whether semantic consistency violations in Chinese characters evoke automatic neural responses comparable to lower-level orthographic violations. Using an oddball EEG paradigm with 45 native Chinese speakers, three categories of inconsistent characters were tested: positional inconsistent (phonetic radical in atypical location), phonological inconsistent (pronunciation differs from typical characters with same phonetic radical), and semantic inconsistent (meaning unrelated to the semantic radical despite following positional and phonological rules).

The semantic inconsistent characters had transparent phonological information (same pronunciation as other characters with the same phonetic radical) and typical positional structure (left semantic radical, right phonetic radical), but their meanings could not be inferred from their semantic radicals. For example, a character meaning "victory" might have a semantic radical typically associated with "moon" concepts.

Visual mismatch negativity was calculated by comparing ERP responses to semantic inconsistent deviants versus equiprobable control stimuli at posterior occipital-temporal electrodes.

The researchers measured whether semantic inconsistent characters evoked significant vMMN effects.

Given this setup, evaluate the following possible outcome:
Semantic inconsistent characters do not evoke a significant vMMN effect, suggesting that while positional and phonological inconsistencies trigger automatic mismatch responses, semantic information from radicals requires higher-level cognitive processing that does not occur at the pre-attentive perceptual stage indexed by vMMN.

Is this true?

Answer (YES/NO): NO